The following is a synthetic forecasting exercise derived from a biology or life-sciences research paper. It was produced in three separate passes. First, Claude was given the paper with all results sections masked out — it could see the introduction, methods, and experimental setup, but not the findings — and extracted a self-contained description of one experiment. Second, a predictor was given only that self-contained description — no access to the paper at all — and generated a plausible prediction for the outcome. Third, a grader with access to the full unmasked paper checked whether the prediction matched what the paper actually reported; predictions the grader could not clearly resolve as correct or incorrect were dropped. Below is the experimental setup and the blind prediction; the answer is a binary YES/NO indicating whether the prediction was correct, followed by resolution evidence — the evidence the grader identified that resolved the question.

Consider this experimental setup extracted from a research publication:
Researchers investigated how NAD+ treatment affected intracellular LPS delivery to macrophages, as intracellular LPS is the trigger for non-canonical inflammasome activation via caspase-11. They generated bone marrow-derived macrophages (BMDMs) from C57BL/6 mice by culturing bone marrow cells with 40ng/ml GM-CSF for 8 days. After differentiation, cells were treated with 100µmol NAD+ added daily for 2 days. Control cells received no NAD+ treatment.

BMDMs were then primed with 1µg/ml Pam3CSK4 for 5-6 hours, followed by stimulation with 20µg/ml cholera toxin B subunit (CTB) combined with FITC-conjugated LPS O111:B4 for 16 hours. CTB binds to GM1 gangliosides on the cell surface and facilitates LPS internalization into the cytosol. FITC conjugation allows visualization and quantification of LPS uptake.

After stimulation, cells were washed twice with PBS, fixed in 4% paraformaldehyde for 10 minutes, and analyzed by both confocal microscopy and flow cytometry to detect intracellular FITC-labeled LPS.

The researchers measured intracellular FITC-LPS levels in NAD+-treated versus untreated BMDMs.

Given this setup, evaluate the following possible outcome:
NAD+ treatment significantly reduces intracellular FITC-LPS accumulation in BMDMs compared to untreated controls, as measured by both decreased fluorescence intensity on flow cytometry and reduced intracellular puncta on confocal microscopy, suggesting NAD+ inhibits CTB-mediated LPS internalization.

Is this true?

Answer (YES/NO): NO